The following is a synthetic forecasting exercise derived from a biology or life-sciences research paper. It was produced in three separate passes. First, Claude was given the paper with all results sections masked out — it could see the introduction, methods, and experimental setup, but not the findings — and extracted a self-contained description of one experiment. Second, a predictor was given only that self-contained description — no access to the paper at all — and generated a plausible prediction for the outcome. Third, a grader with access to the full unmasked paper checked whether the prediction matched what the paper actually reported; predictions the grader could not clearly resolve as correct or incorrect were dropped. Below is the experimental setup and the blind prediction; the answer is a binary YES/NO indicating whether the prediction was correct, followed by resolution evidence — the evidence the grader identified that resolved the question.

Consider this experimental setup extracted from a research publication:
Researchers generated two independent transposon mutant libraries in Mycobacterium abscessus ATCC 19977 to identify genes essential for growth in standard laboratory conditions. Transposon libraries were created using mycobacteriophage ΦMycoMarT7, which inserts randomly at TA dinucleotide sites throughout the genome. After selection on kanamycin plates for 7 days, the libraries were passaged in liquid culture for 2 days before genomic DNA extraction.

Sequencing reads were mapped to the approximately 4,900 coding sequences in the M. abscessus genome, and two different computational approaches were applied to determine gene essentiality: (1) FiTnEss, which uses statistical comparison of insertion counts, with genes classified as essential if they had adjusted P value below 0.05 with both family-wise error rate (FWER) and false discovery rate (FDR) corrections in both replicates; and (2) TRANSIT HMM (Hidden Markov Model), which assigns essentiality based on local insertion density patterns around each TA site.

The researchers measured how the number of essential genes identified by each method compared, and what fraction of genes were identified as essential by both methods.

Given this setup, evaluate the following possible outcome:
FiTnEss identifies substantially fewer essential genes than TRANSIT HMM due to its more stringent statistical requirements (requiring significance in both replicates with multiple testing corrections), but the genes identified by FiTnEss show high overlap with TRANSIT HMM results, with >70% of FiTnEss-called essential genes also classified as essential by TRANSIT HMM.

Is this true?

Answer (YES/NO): NO